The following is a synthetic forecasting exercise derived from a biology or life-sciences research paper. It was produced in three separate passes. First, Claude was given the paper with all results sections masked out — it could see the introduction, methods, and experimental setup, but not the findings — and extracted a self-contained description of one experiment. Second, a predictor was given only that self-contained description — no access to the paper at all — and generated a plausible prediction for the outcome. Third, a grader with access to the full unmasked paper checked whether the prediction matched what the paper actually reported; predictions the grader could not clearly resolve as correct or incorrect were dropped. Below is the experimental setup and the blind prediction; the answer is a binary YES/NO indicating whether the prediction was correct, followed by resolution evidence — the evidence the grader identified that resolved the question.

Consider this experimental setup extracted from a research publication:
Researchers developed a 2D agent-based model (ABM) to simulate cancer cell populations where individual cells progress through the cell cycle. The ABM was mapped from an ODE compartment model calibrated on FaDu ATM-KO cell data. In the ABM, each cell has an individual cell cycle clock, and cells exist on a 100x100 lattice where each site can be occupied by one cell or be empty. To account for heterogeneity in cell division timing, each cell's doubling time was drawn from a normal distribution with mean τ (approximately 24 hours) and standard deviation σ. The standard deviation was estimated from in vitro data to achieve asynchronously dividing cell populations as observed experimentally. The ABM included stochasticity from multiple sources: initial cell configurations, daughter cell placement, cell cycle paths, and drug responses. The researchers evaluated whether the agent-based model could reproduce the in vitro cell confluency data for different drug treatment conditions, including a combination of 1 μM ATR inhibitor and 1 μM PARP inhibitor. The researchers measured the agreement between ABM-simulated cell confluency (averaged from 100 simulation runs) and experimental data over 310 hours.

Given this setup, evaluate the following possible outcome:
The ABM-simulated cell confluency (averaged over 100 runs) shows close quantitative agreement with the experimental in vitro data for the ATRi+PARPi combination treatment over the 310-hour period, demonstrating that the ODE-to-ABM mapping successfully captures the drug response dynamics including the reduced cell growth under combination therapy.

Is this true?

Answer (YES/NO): YES